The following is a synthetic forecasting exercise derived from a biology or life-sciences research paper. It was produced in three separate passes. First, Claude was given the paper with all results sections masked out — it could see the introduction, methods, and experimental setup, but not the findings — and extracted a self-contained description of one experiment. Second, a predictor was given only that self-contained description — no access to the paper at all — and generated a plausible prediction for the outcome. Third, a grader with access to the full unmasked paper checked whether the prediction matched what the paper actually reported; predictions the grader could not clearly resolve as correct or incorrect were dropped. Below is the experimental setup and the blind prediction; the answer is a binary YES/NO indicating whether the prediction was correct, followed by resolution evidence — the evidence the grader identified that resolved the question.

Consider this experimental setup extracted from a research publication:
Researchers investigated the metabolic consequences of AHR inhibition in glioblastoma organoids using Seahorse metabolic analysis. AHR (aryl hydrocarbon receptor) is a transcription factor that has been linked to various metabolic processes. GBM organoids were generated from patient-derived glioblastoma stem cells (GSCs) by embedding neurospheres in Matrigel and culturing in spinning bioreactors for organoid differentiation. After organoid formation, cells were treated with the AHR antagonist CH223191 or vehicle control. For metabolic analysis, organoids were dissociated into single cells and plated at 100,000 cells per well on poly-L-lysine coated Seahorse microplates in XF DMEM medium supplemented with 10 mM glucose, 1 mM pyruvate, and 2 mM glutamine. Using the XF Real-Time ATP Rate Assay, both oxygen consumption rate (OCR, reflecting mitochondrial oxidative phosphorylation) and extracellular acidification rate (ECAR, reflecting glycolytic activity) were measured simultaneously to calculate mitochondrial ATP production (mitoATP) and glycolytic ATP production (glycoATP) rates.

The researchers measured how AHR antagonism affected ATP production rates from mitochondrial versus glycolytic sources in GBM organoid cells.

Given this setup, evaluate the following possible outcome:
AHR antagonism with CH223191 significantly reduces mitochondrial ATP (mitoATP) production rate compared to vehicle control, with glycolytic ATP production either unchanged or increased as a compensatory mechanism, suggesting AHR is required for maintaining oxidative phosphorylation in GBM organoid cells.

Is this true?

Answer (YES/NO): YES